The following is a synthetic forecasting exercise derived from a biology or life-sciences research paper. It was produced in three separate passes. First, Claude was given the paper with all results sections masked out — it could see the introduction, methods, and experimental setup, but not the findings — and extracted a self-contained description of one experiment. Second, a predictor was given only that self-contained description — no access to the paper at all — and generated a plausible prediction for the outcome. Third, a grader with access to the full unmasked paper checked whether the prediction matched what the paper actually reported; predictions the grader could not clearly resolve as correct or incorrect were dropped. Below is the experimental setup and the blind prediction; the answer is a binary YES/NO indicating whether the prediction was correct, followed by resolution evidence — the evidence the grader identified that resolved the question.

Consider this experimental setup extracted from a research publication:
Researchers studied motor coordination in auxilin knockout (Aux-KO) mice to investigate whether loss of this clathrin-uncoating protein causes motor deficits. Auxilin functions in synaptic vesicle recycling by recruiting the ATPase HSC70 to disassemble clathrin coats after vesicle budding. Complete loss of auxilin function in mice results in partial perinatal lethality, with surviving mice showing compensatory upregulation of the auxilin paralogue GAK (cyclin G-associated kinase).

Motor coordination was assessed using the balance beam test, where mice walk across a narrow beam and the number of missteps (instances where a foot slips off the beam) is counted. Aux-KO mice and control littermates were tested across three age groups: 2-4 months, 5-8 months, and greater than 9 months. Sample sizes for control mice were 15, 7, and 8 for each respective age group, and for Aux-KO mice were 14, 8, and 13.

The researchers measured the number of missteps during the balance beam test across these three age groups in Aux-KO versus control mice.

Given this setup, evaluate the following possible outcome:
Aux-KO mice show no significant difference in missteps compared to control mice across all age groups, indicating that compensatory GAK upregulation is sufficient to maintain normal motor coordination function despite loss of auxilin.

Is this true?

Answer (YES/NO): NO